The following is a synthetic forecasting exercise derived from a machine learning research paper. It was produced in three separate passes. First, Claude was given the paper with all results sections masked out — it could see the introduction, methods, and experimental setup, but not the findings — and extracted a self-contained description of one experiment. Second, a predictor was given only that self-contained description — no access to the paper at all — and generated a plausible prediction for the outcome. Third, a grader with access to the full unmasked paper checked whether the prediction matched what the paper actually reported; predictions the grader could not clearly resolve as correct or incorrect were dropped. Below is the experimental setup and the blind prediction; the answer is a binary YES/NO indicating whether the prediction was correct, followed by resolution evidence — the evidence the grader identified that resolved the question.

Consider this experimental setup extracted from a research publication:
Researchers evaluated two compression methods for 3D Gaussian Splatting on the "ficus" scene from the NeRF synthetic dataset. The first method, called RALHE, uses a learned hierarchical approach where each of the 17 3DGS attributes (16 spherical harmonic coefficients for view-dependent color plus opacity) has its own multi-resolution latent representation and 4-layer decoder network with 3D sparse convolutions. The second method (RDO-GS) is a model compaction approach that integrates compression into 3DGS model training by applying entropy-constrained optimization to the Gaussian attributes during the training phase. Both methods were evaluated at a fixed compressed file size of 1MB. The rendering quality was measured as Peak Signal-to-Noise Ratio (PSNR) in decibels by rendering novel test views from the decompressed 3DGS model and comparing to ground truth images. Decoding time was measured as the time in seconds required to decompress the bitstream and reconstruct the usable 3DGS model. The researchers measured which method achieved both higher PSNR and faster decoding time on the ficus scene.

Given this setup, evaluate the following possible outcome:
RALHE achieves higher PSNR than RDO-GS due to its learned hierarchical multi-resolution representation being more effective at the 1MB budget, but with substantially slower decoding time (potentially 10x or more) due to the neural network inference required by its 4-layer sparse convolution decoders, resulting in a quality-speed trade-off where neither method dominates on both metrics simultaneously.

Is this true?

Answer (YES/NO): NO